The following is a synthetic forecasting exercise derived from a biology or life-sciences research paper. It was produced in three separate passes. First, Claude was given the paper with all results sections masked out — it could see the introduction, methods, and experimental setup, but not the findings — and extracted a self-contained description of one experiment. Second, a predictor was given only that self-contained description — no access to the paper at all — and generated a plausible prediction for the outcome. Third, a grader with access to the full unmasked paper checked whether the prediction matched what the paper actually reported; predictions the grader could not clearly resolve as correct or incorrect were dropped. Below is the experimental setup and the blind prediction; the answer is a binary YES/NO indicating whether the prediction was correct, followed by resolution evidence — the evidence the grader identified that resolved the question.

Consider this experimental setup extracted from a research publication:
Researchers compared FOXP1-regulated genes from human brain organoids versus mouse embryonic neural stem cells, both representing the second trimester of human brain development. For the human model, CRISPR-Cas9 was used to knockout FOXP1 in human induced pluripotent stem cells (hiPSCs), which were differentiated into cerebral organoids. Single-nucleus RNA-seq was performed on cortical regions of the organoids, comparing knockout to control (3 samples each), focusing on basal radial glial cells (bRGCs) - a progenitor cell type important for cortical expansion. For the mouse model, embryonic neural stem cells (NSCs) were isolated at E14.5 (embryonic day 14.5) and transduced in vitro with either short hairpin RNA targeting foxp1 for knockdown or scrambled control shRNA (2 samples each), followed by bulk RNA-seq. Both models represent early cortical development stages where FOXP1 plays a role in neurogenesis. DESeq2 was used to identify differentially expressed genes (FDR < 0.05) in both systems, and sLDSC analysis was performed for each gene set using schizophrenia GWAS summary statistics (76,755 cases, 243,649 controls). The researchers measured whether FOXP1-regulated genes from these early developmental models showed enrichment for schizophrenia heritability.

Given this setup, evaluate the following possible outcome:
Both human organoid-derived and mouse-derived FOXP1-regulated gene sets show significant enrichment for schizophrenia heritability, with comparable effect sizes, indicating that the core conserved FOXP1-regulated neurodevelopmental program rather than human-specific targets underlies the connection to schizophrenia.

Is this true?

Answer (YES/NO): YES